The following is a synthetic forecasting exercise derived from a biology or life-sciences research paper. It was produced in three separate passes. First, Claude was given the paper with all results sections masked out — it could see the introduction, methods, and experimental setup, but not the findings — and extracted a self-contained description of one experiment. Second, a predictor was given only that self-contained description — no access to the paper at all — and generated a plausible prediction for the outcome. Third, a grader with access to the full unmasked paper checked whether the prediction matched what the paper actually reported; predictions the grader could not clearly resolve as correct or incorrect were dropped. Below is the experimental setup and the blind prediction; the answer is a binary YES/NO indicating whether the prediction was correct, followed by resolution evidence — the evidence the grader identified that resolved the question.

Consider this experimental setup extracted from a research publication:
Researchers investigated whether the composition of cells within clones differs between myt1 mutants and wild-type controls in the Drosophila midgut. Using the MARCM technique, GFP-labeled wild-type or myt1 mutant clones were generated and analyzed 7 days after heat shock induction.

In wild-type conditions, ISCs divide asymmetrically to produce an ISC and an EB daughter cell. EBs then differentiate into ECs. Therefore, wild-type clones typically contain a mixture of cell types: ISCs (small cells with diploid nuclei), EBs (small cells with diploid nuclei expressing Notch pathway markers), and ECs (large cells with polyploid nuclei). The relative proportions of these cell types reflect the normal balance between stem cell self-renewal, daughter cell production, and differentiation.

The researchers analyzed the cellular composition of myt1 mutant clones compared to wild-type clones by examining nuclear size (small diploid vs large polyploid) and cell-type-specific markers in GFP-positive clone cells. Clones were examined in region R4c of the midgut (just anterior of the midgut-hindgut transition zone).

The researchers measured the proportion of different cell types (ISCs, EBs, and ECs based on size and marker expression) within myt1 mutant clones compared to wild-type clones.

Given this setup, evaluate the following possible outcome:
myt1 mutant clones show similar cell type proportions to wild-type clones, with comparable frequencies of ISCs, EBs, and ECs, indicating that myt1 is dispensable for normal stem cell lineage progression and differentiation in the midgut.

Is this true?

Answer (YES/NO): NO